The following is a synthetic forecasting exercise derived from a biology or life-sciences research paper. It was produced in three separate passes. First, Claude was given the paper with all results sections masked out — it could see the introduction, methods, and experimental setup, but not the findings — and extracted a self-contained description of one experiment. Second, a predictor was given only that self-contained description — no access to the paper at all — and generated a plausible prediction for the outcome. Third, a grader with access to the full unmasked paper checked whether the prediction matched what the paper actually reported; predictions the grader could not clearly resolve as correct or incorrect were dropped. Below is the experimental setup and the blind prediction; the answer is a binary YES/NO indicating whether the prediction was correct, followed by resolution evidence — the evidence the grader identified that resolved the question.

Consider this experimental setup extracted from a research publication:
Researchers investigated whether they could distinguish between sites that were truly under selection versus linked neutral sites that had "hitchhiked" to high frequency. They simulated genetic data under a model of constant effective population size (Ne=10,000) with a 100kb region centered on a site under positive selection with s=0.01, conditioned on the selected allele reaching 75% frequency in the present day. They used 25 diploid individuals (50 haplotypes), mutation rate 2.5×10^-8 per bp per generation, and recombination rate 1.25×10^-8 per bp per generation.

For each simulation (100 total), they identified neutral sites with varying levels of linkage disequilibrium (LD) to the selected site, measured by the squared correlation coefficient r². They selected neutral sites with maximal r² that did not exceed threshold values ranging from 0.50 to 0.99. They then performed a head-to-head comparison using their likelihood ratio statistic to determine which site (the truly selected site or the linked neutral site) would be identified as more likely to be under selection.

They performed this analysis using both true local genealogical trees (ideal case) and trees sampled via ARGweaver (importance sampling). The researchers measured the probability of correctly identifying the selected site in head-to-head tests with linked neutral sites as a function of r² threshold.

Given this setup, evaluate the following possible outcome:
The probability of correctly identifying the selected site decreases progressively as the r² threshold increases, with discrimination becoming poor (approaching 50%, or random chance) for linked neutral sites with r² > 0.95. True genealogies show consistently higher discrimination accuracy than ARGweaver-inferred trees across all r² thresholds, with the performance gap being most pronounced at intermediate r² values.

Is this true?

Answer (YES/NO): NO